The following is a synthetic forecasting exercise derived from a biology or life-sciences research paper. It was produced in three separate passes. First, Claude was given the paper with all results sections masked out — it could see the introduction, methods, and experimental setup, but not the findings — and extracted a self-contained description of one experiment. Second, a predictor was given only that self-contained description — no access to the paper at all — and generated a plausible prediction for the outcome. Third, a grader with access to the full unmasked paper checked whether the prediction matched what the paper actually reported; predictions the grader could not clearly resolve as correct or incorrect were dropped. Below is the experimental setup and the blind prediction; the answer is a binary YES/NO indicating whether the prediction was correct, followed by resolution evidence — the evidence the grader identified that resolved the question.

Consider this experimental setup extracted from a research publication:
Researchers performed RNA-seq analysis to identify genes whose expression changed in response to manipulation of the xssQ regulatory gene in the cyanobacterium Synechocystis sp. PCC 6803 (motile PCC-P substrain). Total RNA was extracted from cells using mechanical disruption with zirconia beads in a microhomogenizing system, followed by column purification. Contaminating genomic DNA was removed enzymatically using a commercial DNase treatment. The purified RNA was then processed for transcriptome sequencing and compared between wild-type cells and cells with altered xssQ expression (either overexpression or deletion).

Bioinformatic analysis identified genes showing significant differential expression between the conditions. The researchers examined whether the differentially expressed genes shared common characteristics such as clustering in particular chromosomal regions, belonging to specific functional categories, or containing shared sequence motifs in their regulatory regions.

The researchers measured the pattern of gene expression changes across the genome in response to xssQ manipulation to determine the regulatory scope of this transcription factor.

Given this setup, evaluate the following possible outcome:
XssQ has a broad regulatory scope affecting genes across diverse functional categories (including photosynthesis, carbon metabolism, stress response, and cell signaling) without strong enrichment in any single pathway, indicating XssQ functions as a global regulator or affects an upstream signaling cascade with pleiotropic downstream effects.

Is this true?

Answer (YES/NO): NO